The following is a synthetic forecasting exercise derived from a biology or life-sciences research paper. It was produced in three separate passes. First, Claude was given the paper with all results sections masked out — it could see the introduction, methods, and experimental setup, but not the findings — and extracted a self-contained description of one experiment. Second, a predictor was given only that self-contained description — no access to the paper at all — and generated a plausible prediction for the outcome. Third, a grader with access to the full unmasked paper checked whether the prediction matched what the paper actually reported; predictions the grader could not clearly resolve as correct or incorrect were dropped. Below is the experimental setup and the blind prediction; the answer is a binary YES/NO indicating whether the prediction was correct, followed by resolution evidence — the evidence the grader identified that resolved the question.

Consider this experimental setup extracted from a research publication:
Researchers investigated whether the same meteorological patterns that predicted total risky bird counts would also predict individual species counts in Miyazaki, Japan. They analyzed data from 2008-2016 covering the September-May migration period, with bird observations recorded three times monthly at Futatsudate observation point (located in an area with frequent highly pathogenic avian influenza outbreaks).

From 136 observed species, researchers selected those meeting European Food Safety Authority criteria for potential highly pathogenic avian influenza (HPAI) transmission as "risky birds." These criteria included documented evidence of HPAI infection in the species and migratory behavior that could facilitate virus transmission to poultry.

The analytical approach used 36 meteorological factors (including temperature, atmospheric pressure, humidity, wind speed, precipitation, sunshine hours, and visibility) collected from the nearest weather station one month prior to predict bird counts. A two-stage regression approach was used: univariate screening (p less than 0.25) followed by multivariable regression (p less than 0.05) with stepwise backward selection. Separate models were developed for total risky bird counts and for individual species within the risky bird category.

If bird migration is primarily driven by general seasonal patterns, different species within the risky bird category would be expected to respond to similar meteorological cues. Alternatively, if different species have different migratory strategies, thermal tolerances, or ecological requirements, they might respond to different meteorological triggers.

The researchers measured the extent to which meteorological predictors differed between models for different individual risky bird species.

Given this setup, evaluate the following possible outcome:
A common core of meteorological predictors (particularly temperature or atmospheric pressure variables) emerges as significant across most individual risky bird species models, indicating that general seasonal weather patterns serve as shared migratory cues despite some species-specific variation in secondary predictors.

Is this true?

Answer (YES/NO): NO